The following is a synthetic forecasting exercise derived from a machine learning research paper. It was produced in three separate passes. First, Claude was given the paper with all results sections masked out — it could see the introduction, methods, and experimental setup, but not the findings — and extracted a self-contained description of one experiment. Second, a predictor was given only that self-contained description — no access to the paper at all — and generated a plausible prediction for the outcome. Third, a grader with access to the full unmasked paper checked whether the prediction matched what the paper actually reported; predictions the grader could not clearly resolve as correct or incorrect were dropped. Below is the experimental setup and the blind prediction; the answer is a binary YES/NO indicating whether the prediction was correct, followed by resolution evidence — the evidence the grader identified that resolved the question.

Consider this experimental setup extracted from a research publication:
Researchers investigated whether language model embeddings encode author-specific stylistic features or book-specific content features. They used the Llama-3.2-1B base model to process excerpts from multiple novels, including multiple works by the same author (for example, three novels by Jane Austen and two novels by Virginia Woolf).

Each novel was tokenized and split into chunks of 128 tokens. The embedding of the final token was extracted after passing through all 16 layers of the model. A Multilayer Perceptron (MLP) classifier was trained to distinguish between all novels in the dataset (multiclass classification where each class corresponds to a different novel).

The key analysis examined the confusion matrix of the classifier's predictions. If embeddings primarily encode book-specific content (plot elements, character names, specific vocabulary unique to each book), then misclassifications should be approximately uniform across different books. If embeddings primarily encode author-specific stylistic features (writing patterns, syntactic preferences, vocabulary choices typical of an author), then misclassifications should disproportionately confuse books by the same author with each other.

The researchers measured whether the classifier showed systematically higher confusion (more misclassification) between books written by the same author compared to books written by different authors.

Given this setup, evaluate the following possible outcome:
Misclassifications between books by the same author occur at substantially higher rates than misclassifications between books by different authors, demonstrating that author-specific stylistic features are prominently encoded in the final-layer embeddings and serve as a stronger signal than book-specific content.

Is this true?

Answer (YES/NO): NO